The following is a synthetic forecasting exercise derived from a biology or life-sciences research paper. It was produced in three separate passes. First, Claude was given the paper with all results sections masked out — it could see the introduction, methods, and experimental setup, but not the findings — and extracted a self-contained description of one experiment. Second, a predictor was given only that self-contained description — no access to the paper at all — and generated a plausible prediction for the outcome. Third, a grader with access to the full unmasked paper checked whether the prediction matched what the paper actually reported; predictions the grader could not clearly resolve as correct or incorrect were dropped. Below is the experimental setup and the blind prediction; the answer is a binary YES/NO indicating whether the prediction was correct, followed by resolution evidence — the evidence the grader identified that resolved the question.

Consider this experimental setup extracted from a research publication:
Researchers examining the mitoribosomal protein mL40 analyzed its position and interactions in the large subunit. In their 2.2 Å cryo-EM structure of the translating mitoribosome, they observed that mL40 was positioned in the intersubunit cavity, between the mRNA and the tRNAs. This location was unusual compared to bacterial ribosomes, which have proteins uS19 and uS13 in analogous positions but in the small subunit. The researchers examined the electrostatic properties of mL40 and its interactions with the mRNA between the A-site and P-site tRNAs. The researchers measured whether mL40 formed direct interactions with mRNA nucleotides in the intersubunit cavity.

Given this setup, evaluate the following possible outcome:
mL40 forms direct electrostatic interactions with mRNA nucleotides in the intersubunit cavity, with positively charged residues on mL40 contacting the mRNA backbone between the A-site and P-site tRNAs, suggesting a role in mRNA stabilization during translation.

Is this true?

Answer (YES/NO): YES